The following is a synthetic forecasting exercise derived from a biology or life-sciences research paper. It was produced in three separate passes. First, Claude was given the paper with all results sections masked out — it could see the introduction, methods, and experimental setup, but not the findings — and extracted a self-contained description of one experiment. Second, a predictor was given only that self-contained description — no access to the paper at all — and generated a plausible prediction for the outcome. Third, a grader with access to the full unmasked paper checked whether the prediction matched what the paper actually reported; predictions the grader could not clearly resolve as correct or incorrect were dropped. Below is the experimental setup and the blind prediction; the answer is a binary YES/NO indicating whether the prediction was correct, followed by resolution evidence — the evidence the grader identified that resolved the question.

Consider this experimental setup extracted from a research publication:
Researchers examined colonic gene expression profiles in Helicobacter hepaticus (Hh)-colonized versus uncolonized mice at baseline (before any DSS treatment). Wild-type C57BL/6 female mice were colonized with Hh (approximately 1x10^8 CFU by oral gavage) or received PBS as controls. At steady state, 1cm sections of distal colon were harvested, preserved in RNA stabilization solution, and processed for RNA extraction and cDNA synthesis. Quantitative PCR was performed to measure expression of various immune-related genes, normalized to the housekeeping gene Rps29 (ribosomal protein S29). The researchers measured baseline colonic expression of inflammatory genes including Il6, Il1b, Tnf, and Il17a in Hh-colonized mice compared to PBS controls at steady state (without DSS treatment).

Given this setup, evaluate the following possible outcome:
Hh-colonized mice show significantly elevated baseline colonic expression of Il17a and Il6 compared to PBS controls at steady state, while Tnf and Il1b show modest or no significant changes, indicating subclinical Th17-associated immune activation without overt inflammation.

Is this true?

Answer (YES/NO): NO